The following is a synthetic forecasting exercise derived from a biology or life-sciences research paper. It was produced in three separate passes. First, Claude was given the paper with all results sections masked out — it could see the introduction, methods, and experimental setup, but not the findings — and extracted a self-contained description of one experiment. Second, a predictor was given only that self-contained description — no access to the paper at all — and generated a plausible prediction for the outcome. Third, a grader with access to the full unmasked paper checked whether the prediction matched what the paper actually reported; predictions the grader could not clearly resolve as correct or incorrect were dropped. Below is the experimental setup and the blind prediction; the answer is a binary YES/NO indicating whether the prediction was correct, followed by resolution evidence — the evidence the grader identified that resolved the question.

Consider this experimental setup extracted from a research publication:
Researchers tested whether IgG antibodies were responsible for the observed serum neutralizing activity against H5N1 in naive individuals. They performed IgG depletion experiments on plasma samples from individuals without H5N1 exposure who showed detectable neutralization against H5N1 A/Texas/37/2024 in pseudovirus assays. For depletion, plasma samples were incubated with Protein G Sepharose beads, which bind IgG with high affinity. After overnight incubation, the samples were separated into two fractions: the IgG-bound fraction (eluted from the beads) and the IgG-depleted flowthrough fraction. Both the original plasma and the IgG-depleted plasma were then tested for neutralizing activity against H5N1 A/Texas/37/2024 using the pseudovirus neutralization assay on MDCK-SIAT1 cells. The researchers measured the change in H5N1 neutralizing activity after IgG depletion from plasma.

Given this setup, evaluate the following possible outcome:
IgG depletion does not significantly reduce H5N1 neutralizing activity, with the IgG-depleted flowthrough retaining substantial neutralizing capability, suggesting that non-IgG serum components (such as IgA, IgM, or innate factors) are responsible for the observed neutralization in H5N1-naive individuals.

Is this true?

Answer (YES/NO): NO